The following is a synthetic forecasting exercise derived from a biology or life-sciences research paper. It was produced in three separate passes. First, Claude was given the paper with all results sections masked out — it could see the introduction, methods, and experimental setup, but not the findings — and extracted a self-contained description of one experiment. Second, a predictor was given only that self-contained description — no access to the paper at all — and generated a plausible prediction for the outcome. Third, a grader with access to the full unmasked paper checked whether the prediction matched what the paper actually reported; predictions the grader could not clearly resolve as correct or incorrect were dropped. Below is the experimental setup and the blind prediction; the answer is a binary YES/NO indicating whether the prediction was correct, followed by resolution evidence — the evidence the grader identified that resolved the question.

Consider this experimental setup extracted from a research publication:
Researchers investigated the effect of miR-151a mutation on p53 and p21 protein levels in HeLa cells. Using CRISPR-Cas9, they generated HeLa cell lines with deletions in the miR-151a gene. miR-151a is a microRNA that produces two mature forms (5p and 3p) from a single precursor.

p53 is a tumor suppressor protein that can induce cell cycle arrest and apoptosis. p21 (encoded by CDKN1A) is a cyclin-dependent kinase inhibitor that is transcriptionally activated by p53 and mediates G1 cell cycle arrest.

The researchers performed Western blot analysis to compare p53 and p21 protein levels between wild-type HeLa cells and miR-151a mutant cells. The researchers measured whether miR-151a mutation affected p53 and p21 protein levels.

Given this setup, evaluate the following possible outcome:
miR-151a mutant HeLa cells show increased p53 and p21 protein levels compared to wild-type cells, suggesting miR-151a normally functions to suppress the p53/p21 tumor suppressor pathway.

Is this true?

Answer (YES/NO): YES